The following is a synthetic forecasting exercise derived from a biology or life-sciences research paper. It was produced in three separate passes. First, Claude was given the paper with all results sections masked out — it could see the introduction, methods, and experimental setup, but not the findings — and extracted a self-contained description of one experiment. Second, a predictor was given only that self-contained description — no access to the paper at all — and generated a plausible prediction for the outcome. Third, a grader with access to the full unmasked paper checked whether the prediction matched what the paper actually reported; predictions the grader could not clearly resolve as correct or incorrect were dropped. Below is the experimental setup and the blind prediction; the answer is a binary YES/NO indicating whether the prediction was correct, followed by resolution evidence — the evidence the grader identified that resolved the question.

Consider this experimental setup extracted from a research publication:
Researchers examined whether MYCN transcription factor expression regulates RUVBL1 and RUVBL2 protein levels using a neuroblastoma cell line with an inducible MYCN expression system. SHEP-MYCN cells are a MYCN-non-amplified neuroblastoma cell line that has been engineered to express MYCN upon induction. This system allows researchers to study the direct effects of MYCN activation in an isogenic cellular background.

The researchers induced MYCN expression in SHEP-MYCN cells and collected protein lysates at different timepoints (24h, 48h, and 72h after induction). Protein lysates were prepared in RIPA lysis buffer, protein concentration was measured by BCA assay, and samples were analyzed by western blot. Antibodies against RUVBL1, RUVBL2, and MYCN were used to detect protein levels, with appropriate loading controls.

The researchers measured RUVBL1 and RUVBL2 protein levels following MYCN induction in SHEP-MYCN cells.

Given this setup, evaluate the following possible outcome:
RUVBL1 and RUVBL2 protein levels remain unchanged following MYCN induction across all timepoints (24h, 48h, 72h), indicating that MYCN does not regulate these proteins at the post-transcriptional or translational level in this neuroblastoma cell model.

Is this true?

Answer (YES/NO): NO